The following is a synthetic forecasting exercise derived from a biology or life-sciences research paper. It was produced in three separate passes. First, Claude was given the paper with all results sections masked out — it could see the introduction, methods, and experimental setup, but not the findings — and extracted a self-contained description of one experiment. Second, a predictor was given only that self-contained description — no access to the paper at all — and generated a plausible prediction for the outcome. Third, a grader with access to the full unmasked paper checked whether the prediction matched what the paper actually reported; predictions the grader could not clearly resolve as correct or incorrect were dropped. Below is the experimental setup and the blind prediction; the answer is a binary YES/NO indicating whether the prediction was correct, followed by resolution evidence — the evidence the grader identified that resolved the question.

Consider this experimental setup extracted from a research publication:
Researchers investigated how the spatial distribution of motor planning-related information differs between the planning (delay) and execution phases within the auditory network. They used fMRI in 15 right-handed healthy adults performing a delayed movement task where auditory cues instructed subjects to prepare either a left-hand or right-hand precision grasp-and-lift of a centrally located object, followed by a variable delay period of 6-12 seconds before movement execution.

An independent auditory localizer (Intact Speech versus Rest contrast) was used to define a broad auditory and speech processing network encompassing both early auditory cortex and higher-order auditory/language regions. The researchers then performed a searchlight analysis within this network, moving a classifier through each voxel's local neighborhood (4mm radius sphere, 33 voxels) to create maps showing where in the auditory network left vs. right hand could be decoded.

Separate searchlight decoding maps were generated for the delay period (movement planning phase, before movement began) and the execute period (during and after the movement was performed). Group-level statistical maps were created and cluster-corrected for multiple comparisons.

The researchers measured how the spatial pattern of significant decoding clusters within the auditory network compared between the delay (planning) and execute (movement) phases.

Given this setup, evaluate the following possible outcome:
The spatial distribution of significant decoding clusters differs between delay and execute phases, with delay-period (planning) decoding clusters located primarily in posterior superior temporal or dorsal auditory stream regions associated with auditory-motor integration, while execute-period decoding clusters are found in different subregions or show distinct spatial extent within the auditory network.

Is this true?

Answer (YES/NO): NO